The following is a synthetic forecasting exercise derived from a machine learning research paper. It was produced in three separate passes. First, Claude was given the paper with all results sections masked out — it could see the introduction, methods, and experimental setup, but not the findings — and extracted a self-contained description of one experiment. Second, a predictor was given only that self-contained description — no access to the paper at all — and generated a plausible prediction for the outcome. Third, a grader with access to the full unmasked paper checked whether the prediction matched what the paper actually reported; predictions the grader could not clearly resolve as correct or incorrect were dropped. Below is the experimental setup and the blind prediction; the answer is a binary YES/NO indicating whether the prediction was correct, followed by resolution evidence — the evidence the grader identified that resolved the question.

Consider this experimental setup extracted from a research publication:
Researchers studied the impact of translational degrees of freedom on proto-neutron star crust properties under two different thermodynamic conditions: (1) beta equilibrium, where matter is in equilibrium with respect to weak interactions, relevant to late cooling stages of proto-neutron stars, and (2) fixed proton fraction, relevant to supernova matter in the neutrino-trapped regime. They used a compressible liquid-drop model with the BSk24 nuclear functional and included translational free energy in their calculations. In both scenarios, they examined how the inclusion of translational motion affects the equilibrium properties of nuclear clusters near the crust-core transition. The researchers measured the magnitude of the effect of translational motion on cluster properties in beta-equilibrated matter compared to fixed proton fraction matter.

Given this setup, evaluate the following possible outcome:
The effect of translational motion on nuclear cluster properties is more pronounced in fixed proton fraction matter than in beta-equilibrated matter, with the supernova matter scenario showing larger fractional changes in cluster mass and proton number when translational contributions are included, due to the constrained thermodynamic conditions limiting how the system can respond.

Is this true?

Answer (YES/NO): NO